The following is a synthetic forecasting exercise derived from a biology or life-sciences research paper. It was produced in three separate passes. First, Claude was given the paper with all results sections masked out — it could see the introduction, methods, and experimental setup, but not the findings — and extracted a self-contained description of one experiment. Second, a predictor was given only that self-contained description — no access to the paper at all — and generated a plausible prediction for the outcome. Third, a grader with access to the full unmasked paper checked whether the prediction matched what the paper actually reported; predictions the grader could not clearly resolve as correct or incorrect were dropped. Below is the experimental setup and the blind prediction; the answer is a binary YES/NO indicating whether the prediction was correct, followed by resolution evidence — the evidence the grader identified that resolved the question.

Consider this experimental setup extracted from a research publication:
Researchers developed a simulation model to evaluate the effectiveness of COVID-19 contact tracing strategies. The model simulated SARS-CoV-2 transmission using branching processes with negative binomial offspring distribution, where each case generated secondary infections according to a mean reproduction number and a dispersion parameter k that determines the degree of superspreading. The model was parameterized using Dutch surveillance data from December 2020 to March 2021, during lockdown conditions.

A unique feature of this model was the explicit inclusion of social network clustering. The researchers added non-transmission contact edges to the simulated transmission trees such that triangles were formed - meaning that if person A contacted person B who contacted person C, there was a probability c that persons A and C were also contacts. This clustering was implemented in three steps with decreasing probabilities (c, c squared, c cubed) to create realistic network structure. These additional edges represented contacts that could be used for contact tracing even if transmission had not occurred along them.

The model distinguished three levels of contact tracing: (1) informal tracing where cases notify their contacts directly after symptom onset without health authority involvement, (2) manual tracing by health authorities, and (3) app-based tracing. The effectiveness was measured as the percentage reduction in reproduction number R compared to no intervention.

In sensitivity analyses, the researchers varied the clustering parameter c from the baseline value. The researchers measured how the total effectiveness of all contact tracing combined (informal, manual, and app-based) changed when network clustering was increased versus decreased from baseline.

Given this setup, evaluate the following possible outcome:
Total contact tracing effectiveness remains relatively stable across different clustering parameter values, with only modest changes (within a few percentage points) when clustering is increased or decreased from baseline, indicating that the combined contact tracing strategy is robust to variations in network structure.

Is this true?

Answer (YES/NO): NO